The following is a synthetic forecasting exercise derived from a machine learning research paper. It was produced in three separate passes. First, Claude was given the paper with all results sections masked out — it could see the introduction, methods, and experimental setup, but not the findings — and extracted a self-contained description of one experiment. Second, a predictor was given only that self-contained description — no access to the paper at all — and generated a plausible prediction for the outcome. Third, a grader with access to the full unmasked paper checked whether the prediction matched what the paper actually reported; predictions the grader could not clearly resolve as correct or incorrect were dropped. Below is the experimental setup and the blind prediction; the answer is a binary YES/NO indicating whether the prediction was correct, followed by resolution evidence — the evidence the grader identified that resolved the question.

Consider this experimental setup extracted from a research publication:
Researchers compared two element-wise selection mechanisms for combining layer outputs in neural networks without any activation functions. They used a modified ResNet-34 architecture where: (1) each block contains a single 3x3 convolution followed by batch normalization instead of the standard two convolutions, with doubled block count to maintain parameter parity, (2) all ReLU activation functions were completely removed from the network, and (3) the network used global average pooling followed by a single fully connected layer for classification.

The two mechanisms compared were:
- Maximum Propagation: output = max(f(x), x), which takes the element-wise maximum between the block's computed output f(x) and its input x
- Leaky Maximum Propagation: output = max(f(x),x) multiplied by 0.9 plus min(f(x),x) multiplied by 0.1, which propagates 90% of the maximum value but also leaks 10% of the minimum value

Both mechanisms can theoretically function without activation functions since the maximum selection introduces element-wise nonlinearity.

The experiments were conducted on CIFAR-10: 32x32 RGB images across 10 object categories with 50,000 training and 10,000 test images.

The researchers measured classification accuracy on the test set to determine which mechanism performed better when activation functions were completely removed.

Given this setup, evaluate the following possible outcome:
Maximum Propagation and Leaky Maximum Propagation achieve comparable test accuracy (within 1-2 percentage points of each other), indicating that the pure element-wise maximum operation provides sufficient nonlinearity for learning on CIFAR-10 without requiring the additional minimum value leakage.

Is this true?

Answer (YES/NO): NO